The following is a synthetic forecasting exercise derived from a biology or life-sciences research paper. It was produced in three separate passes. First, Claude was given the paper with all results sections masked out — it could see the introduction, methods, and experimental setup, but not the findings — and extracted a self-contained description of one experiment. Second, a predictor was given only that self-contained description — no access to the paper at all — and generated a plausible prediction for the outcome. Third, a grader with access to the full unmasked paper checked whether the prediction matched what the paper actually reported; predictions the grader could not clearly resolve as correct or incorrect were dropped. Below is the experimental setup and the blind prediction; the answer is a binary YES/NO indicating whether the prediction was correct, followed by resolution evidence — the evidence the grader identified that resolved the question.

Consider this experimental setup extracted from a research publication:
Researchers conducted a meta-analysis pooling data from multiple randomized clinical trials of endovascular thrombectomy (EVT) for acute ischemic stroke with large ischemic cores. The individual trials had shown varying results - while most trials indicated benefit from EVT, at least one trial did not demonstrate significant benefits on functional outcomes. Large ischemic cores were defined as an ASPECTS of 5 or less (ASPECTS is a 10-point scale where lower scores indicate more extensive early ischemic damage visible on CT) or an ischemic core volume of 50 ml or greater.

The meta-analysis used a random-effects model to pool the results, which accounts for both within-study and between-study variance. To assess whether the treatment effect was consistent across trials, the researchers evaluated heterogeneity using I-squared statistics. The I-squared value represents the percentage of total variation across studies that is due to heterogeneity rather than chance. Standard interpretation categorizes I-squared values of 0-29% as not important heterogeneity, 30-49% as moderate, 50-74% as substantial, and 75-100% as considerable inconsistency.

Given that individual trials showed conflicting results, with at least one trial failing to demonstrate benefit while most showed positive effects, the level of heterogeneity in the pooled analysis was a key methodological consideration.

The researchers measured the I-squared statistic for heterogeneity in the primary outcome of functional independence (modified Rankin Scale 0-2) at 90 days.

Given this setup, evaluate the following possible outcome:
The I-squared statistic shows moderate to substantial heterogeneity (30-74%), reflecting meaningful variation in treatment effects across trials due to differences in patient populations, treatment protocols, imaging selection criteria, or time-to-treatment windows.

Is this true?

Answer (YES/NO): NO